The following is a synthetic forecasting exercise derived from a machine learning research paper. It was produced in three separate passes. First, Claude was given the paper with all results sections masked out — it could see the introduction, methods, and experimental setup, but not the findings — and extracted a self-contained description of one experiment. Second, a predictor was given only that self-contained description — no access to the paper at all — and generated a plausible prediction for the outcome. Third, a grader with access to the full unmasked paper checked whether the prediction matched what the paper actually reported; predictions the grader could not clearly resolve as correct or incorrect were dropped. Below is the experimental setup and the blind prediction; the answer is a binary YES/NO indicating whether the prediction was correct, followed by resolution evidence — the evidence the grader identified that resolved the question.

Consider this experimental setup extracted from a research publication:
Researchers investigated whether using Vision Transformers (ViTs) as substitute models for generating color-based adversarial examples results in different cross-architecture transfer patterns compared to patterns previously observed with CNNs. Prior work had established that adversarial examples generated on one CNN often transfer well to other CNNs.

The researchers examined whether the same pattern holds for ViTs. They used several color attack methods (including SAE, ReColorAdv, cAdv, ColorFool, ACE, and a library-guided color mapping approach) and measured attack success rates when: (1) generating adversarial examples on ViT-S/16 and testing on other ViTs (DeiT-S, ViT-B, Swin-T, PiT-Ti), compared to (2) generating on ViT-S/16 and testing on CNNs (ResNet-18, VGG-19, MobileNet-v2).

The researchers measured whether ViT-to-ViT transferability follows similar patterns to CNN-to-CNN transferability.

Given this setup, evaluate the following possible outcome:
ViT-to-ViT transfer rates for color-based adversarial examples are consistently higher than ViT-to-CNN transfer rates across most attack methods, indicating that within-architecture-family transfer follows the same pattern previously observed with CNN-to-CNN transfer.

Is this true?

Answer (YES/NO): NO